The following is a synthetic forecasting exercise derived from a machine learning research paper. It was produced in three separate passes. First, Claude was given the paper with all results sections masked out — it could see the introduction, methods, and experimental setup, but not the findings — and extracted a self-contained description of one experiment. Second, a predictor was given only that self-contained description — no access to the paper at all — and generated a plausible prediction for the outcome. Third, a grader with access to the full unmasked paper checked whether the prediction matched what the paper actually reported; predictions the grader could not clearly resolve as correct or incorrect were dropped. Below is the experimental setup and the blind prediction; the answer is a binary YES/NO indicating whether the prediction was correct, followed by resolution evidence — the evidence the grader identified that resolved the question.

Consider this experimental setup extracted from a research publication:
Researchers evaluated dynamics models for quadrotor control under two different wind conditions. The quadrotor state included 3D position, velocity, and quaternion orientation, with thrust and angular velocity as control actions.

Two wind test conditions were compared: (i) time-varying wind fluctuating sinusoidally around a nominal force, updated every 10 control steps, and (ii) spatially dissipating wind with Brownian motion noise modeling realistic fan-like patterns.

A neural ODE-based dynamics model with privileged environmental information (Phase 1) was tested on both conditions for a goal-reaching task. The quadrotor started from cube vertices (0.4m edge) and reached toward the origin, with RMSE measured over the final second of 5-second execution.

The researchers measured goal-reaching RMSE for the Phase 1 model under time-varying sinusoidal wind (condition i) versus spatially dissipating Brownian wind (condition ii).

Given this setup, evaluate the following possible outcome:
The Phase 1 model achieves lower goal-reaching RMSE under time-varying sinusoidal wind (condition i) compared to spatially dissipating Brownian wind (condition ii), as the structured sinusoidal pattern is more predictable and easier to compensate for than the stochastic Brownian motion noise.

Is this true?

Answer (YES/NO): YES